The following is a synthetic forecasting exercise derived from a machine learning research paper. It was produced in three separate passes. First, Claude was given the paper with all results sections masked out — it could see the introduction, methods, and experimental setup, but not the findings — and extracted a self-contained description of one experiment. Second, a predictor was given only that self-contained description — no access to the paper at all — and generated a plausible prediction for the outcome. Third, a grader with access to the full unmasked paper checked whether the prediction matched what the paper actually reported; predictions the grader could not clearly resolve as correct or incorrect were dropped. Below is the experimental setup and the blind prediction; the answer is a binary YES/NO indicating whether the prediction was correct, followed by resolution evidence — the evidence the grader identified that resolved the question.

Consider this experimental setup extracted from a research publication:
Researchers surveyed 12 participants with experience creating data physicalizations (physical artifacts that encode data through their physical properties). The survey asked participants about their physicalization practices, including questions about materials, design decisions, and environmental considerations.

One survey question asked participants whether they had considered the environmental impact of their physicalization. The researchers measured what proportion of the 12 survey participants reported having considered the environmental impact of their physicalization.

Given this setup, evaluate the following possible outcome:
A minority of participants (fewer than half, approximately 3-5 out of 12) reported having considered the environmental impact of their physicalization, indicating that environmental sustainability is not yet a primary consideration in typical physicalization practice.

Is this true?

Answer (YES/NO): NO